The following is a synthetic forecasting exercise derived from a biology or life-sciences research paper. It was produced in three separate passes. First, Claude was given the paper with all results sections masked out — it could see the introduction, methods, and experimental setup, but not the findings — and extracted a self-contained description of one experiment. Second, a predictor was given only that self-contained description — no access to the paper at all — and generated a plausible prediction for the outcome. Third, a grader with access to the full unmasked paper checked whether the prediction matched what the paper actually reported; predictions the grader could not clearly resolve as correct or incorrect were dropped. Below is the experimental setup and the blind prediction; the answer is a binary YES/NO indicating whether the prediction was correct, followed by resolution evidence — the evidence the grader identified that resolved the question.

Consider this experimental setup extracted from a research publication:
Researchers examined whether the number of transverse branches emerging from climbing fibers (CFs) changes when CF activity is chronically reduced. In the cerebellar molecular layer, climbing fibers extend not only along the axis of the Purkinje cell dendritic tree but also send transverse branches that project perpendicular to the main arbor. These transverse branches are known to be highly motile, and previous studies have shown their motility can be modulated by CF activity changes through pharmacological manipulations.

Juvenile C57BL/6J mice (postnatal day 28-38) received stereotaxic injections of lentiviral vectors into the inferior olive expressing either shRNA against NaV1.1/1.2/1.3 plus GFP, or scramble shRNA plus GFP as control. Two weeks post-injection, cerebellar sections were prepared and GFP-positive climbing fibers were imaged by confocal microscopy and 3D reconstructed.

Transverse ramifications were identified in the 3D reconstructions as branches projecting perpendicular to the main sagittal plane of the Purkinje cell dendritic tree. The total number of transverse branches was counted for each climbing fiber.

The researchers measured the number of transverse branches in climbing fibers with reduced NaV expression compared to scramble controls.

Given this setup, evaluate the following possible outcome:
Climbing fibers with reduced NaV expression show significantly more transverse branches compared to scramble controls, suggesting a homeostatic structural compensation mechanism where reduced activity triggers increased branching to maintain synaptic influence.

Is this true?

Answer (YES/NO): NO